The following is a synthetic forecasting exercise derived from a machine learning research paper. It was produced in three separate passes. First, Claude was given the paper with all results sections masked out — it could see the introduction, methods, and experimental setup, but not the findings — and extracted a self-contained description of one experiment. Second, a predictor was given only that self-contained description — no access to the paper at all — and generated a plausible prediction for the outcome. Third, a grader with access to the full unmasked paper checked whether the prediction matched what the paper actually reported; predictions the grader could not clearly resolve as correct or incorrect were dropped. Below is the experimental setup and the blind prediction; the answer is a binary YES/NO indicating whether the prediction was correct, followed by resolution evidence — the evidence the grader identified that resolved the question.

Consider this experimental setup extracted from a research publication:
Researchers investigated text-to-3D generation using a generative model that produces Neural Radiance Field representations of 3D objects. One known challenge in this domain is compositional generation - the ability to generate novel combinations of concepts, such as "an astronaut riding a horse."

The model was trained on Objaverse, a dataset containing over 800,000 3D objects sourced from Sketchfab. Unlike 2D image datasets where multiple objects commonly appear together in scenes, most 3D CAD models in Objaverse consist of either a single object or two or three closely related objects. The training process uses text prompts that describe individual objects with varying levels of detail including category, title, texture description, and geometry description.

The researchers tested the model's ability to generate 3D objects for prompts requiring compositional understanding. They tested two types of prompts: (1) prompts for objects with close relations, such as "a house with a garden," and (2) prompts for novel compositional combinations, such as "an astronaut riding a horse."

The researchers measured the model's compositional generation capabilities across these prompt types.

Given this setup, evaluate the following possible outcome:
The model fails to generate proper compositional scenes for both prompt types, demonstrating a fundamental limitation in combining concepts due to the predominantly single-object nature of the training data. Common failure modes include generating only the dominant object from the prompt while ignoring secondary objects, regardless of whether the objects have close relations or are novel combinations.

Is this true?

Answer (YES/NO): NO